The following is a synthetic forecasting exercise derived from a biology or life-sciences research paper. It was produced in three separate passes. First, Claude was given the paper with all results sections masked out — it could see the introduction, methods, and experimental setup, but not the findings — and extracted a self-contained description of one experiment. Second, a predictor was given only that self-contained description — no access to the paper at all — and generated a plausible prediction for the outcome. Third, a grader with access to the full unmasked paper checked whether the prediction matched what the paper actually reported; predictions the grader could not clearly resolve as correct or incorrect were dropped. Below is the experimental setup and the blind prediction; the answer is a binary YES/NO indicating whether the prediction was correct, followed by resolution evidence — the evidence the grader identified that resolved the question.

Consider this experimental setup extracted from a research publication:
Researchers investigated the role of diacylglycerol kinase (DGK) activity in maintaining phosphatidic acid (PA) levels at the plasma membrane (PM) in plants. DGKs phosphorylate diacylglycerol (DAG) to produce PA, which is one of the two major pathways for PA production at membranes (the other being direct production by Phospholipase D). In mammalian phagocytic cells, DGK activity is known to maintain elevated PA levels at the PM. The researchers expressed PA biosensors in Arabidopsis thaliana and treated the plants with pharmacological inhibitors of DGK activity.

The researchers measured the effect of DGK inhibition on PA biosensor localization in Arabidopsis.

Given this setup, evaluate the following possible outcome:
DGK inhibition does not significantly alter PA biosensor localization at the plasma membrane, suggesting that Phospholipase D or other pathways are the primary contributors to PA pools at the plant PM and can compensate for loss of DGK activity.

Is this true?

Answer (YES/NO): NO